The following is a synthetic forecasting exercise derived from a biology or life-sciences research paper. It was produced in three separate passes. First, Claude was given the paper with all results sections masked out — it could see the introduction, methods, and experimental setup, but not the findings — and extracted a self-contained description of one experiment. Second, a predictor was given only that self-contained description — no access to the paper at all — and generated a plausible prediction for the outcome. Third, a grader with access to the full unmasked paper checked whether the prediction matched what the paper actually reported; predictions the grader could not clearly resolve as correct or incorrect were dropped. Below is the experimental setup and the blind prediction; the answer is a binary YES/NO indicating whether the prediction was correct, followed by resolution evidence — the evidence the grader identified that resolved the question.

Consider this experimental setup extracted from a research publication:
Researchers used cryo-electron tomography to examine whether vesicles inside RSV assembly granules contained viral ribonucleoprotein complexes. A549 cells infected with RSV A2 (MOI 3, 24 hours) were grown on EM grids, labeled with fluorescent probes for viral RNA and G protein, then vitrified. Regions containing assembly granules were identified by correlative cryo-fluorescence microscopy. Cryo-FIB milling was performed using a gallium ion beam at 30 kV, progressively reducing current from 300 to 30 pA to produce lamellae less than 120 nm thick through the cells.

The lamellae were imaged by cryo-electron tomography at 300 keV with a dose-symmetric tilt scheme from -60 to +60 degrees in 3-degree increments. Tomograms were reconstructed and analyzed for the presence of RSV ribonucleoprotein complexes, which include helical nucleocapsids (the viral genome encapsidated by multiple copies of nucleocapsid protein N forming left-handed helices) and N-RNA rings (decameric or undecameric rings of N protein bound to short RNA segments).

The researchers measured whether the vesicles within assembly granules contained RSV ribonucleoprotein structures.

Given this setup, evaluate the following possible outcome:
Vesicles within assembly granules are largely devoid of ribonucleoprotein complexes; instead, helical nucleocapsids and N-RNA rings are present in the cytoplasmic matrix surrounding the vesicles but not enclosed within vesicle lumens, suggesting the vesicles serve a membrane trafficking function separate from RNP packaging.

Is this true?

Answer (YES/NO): NO